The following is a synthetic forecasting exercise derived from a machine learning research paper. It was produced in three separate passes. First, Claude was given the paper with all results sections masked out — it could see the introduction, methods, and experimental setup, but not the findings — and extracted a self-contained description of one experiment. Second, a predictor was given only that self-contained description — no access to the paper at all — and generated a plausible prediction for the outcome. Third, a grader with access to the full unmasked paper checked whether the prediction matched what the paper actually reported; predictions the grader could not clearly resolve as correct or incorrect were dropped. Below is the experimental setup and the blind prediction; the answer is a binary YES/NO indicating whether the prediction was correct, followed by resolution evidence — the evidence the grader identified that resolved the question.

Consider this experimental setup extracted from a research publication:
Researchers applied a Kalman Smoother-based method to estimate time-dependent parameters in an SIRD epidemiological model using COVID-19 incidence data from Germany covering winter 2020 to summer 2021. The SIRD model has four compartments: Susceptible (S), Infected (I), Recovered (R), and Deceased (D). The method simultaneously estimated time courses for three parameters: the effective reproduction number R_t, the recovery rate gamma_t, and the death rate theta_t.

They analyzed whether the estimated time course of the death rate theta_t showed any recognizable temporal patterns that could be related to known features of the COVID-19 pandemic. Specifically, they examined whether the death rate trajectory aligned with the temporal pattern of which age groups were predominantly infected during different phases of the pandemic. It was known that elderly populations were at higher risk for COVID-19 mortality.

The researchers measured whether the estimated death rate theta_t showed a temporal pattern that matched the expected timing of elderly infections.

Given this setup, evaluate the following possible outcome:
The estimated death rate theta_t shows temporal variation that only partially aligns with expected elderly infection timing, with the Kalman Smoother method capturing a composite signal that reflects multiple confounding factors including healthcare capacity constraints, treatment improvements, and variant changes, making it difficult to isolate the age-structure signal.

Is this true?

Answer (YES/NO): NO